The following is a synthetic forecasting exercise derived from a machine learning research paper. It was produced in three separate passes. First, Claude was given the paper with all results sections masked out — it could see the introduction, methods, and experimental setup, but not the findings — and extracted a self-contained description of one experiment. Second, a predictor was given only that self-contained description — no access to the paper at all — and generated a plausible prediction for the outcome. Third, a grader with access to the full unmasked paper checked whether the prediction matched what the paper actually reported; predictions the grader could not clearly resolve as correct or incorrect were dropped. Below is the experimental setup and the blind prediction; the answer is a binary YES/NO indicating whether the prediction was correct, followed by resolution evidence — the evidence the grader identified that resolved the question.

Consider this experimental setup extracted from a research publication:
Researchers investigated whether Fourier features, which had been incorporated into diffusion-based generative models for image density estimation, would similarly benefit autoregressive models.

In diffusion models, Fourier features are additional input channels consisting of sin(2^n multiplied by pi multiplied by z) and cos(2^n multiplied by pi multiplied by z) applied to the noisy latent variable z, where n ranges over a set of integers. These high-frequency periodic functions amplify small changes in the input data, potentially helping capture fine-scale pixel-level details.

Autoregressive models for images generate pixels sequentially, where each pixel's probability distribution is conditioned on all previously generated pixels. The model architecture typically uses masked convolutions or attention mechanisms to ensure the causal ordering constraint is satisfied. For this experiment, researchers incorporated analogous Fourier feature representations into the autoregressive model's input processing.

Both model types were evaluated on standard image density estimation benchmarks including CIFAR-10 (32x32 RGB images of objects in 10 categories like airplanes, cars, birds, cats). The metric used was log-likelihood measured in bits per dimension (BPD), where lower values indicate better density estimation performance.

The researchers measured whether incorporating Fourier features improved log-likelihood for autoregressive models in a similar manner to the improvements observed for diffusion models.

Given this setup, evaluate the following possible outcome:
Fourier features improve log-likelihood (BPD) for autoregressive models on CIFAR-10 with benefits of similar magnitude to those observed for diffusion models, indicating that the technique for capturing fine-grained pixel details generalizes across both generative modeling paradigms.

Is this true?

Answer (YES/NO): NO